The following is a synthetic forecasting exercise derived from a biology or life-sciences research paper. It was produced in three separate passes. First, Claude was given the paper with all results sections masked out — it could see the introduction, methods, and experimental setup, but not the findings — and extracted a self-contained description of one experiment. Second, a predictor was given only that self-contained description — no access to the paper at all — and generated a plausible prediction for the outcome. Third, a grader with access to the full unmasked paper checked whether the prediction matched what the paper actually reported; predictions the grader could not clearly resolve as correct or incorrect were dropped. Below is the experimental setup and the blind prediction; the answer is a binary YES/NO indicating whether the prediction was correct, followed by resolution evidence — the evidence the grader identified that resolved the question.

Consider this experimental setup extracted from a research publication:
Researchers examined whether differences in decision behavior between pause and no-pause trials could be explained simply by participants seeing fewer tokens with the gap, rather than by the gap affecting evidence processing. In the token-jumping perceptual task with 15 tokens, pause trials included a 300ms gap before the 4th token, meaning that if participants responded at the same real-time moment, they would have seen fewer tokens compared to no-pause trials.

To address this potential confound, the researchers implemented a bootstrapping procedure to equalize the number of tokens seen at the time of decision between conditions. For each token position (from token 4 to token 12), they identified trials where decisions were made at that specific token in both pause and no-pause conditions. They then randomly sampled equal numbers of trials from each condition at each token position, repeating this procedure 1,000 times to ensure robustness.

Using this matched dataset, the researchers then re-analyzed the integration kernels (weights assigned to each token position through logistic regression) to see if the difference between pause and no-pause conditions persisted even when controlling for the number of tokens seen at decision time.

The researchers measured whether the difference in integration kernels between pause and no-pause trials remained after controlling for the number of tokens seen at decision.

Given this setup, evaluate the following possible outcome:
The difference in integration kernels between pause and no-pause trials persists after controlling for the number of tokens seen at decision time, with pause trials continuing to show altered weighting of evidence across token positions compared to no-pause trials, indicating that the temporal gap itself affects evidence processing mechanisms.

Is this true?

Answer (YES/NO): YES